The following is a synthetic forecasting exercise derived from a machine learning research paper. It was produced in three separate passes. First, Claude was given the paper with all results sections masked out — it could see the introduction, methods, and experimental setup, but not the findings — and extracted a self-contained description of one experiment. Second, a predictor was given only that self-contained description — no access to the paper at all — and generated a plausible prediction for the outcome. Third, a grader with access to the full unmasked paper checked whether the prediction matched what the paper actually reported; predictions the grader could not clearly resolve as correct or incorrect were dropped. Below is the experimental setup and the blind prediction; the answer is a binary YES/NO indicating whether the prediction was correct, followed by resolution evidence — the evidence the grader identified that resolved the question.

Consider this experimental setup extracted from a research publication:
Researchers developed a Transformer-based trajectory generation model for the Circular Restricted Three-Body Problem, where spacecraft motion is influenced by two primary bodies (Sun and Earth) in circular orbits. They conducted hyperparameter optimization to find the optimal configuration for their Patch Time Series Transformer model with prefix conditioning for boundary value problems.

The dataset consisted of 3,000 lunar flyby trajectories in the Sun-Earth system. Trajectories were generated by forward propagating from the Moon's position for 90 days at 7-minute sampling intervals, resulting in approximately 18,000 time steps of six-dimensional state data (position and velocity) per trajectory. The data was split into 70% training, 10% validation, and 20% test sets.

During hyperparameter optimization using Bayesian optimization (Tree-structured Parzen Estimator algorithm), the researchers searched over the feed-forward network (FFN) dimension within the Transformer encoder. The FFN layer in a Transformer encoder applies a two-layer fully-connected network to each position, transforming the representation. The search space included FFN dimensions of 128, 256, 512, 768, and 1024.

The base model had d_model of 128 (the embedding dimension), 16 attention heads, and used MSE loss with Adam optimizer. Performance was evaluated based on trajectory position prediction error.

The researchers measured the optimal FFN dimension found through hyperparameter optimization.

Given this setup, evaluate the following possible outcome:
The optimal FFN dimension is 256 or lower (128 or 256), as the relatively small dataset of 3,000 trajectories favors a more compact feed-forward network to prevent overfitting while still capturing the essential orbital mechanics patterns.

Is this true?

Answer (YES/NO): NO